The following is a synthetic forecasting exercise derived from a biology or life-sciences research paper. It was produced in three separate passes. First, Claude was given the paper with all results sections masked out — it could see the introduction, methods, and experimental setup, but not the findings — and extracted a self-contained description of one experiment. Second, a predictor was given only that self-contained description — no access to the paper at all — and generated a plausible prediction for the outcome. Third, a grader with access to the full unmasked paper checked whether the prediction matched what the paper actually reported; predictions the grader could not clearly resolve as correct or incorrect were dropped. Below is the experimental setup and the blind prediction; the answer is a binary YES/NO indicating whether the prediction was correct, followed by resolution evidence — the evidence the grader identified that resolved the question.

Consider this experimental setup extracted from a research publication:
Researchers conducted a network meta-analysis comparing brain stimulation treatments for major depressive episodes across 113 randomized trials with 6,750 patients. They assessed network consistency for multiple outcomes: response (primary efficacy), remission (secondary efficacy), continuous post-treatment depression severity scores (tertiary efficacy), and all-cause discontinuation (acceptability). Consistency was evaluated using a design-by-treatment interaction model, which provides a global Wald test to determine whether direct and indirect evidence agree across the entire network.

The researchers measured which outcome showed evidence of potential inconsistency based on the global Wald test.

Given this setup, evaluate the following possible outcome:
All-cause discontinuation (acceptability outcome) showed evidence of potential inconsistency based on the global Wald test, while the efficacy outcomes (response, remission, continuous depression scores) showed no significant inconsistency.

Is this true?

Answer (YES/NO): NO